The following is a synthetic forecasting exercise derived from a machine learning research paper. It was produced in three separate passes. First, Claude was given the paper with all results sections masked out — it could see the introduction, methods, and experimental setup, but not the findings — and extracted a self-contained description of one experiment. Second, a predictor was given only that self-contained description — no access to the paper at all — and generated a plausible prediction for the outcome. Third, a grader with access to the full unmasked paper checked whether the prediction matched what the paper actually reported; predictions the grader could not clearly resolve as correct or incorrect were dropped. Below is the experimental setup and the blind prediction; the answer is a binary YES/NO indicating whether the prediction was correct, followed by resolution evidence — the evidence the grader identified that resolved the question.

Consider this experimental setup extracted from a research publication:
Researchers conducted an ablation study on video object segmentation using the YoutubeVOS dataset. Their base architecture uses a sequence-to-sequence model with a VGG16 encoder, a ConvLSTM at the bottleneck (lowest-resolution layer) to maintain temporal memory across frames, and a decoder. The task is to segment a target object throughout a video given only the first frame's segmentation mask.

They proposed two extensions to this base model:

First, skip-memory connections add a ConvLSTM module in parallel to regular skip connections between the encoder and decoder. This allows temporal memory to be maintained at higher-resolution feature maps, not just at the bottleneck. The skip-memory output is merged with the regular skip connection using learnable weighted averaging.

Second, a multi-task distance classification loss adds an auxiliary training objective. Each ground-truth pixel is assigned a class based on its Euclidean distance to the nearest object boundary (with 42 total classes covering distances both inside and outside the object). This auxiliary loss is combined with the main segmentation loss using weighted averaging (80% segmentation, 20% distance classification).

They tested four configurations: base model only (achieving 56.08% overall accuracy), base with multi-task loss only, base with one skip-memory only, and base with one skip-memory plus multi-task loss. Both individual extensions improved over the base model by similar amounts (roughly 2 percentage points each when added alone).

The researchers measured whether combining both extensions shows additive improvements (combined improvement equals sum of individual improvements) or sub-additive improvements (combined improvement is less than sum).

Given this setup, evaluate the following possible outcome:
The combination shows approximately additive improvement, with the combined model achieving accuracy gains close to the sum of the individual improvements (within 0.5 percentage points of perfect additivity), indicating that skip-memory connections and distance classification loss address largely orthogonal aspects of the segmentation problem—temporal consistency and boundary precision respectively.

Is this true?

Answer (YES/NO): NO